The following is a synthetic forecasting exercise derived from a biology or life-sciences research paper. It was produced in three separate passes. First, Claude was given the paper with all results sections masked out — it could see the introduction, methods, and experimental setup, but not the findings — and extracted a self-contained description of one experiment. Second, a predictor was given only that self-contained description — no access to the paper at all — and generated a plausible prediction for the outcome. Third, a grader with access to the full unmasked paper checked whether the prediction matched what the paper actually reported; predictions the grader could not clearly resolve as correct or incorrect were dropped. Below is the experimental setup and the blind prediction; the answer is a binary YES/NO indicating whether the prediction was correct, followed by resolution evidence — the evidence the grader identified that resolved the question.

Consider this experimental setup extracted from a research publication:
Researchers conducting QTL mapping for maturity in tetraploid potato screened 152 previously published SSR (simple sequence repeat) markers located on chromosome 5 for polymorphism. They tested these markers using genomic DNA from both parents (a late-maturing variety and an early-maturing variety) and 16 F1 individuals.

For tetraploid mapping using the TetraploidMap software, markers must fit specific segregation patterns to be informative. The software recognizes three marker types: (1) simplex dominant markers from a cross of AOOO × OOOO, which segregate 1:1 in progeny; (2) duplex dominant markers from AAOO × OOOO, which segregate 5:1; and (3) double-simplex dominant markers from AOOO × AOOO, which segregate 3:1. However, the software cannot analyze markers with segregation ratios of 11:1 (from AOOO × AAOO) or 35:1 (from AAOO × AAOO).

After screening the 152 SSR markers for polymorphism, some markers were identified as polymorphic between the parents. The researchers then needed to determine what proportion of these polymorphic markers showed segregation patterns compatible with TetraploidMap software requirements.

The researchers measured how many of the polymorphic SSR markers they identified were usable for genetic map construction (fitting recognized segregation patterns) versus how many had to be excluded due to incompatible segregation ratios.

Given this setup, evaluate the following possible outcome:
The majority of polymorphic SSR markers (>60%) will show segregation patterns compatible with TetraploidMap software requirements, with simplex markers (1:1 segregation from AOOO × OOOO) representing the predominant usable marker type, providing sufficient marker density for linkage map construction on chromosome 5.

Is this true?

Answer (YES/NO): YES